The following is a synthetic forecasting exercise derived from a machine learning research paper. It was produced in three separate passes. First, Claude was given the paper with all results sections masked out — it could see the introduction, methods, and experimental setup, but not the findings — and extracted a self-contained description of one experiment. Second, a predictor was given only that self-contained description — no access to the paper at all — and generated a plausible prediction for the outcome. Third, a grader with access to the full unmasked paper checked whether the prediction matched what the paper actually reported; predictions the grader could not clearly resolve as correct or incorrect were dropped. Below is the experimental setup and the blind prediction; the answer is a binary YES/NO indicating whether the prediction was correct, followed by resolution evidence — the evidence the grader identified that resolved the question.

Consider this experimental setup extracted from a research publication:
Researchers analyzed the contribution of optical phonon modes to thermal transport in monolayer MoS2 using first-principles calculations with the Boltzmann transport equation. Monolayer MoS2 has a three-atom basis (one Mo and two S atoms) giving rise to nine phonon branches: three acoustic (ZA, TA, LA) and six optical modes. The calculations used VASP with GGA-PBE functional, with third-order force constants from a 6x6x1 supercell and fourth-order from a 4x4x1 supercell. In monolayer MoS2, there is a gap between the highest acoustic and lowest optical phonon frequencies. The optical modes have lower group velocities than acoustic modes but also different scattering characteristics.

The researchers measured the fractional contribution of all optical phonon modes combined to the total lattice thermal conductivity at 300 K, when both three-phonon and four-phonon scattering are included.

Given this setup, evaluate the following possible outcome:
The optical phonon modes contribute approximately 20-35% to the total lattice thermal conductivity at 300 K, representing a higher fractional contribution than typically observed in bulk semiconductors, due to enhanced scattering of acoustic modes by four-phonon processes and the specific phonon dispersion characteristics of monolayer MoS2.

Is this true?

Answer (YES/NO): NO